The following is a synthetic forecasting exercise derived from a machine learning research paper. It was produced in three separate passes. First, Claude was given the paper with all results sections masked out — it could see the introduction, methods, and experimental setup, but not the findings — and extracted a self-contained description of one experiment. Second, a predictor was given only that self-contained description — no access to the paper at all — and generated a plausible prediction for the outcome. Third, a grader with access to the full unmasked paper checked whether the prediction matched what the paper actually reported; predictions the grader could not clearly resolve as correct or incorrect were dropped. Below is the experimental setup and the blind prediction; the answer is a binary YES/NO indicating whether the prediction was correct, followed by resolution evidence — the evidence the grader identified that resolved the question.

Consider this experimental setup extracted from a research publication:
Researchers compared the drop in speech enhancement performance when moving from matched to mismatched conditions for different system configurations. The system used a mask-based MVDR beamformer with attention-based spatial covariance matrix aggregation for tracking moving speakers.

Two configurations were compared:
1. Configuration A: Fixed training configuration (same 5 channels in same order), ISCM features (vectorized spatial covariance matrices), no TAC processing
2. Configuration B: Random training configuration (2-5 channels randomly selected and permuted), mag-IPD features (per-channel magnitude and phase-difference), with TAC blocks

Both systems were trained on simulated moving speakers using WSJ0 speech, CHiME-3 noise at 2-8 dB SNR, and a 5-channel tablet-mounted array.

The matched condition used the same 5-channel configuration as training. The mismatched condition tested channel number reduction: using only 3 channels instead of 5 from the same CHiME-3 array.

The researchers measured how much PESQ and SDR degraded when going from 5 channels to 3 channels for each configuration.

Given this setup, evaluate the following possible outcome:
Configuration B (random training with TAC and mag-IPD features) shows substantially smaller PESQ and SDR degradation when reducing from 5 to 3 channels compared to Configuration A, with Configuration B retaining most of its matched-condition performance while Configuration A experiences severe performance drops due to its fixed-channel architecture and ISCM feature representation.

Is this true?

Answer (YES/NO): YES